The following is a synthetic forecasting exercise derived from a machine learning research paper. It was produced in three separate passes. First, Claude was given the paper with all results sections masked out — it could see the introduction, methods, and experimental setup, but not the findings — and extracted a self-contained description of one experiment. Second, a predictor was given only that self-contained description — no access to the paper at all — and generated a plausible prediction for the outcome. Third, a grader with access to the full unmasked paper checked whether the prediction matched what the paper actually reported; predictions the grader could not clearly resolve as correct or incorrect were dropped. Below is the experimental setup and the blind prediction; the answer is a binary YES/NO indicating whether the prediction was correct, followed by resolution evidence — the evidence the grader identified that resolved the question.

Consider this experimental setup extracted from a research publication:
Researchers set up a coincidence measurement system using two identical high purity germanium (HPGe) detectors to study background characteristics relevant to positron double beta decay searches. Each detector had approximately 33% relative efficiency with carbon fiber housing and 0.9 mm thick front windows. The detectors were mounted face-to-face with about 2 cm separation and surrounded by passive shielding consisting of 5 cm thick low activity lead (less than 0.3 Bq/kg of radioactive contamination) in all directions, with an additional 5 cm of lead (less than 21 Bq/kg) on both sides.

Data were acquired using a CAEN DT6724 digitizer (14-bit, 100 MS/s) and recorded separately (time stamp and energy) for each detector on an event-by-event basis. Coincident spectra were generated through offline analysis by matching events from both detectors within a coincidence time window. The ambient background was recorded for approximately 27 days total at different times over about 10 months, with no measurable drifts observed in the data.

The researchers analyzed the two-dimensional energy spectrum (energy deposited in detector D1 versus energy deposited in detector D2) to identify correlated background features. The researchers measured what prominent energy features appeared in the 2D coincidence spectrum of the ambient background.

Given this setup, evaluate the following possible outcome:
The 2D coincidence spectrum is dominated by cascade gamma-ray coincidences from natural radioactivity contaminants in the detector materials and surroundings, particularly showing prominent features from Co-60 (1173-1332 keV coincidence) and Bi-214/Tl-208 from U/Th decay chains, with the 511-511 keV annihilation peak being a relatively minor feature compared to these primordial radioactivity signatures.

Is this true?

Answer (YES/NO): NO